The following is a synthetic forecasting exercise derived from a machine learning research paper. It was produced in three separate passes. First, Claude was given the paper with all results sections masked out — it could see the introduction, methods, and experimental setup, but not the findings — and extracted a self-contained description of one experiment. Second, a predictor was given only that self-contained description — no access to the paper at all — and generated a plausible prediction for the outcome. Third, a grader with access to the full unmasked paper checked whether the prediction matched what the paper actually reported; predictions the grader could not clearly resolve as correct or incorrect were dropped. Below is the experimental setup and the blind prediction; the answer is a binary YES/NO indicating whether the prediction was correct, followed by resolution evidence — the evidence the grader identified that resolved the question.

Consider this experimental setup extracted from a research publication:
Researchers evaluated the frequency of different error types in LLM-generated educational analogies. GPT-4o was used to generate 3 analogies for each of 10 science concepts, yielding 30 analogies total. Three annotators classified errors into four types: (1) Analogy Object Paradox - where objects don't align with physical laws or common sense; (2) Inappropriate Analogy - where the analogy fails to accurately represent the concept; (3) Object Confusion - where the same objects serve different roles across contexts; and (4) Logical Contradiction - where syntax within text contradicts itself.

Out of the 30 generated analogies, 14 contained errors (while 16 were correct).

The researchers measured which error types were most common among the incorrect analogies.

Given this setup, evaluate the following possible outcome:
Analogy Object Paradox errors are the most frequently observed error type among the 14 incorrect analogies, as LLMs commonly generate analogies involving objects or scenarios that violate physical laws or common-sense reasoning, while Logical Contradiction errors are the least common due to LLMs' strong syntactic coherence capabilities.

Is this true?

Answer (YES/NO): NO